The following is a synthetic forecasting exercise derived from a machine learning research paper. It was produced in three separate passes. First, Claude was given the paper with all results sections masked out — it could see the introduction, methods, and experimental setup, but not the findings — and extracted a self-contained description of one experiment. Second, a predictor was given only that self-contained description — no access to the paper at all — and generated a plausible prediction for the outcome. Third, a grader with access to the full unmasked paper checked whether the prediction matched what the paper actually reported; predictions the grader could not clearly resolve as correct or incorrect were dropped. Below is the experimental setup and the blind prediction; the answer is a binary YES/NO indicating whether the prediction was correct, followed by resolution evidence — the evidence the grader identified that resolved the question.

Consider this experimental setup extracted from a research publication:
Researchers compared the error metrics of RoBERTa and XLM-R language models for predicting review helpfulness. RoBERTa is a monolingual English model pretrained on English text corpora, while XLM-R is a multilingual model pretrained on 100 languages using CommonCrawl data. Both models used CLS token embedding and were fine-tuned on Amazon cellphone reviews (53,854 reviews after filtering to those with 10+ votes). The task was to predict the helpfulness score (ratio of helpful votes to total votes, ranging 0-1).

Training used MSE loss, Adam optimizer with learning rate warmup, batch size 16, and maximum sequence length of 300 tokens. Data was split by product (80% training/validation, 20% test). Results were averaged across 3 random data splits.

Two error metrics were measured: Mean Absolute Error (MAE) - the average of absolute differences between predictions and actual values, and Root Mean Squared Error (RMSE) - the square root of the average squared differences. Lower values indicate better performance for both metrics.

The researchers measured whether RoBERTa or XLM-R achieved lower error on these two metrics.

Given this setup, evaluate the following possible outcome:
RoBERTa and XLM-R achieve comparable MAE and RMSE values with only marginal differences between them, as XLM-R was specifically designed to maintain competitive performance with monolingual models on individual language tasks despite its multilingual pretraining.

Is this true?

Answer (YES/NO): YES